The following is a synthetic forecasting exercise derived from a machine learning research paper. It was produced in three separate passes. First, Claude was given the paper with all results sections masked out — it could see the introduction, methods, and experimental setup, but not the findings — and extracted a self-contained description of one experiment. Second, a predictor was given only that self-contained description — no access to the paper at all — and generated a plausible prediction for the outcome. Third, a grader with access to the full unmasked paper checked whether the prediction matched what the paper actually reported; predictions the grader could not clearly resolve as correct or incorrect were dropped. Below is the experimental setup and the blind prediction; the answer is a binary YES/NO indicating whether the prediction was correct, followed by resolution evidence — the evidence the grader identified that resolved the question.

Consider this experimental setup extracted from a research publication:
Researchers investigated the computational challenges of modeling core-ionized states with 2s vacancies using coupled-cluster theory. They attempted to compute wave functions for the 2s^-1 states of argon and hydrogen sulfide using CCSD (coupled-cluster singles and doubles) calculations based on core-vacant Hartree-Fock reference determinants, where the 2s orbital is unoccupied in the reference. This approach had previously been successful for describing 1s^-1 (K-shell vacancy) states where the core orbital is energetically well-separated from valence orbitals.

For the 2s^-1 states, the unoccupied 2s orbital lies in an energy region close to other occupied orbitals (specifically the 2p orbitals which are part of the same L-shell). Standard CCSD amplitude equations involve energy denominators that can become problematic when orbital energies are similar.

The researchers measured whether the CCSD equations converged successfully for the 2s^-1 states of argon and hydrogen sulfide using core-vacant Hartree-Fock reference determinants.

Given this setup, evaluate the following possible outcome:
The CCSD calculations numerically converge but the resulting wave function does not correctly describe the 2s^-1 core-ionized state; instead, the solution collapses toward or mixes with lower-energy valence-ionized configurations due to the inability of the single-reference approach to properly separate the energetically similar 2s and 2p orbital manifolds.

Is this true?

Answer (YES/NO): NO